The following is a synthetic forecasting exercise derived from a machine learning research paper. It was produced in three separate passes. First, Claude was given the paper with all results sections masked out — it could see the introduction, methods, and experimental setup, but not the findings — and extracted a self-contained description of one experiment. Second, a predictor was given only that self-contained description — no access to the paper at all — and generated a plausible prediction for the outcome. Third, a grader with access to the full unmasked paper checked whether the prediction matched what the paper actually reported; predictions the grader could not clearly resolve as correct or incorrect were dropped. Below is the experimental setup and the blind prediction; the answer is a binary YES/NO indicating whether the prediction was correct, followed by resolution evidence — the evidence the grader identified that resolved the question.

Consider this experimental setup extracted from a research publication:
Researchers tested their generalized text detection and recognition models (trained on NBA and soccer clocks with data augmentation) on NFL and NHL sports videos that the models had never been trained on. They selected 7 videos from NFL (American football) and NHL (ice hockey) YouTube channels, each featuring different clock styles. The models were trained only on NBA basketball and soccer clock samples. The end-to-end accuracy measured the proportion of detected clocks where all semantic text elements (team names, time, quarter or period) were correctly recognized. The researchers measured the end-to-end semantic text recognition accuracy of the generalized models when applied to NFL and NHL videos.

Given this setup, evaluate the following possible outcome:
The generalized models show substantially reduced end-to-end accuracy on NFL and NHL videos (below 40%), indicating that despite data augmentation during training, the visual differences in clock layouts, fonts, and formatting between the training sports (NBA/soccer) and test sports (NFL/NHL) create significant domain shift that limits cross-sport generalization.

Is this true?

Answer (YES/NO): NO